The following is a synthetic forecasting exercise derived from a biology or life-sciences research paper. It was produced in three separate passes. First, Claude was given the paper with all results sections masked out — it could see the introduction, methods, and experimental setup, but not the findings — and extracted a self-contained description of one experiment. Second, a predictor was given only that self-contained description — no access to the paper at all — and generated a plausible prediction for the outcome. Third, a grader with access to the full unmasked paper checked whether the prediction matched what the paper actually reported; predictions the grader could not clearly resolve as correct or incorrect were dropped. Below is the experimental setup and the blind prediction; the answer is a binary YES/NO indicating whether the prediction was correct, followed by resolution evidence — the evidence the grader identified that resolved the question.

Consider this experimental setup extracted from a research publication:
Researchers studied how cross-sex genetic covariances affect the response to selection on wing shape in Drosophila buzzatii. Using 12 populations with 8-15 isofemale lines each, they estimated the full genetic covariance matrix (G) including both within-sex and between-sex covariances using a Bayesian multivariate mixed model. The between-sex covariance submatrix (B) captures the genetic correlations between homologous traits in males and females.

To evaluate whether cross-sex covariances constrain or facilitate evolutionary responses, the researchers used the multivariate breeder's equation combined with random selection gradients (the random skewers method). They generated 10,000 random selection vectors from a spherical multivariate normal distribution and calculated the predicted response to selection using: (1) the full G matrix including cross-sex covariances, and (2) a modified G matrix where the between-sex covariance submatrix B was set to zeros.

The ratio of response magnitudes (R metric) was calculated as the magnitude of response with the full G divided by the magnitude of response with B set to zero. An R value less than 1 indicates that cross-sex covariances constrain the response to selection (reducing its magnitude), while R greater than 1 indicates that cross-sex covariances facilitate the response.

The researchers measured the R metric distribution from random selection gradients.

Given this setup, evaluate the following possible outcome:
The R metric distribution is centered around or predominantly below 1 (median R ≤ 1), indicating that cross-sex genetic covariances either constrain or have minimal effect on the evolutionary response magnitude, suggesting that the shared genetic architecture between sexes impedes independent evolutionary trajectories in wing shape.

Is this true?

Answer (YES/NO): NO